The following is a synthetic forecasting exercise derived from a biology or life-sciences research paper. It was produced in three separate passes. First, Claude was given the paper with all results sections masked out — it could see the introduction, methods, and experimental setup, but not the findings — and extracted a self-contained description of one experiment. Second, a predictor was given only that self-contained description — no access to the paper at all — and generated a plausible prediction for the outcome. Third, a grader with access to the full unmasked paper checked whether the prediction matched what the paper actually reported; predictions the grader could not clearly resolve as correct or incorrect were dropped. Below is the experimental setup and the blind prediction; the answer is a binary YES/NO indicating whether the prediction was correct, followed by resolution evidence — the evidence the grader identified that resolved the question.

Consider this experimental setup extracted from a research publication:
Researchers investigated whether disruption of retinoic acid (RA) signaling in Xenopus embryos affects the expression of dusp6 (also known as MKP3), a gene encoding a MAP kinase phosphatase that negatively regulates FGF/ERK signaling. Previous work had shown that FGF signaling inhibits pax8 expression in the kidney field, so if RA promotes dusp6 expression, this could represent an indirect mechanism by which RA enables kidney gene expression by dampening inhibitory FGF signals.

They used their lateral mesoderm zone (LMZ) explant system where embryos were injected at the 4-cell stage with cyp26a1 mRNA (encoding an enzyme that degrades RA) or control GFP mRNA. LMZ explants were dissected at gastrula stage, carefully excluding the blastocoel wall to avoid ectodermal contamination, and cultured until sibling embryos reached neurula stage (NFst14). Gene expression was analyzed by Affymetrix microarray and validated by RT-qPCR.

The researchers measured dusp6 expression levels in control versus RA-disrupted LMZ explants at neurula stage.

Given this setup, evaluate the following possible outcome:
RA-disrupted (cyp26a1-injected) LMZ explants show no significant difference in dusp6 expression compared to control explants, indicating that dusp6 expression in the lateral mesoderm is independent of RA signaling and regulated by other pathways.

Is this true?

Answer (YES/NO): NO